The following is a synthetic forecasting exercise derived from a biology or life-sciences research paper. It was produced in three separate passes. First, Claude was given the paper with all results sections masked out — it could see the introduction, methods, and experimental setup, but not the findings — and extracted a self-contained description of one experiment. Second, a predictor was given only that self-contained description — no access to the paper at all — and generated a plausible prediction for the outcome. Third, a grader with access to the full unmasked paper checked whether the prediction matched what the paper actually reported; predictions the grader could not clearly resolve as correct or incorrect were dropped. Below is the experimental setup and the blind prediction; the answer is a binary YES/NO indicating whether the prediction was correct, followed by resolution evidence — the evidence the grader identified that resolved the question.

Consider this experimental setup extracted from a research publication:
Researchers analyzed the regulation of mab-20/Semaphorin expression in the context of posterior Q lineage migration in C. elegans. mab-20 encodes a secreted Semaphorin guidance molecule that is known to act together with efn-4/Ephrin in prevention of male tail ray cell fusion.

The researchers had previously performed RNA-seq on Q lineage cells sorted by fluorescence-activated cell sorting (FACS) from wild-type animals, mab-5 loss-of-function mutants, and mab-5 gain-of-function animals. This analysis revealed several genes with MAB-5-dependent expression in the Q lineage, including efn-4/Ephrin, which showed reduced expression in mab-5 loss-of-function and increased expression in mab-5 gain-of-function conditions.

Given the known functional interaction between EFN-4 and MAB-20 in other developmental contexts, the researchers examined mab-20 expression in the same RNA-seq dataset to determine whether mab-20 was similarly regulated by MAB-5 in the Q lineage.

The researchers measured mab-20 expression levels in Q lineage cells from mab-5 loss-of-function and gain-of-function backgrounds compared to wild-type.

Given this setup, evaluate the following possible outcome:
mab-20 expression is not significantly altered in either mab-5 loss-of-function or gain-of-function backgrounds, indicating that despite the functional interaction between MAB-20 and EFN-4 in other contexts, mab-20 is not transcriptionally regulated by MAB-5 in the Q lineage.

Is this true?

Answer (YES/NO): YES